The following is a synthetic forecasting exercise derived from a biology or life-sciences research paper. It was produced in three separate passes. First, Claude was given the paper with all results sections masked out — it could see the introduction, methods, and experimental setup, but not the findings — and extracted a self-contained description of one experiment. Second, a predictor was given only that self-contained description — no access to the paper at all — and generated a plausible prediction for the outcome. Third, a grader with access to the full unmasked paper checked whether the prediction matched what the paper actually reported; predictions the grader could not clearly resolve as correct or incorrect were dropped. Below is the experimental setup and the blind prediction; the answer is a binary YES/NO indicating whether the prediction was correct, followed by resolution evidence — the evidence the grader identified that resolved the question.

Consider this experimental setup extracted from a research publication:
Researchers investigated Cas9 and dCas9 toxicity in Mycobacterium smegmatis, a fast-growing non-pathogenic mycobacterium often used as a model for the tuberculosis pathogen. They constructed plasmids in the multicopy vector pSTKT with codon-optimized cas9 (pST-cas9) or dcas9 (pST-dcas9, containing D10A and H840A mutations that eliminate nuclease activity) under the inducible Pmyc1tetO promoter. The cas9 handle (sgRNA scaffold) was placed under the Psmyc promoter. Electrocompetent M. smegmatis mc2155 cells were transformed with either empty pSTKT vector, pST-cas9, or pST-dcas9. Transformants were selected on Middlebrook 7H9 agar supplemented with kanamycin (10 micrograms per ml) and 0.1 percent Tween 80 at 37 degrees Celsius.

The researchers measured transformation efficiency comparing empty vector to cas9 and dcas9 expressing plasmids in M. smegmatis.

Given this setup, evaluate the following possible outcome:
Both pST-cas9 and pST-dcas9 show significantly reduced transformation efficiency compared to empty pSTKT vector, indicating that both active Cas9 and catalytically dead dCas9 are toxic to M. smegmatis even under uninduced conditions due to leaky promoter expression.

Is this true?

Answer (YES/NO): YES